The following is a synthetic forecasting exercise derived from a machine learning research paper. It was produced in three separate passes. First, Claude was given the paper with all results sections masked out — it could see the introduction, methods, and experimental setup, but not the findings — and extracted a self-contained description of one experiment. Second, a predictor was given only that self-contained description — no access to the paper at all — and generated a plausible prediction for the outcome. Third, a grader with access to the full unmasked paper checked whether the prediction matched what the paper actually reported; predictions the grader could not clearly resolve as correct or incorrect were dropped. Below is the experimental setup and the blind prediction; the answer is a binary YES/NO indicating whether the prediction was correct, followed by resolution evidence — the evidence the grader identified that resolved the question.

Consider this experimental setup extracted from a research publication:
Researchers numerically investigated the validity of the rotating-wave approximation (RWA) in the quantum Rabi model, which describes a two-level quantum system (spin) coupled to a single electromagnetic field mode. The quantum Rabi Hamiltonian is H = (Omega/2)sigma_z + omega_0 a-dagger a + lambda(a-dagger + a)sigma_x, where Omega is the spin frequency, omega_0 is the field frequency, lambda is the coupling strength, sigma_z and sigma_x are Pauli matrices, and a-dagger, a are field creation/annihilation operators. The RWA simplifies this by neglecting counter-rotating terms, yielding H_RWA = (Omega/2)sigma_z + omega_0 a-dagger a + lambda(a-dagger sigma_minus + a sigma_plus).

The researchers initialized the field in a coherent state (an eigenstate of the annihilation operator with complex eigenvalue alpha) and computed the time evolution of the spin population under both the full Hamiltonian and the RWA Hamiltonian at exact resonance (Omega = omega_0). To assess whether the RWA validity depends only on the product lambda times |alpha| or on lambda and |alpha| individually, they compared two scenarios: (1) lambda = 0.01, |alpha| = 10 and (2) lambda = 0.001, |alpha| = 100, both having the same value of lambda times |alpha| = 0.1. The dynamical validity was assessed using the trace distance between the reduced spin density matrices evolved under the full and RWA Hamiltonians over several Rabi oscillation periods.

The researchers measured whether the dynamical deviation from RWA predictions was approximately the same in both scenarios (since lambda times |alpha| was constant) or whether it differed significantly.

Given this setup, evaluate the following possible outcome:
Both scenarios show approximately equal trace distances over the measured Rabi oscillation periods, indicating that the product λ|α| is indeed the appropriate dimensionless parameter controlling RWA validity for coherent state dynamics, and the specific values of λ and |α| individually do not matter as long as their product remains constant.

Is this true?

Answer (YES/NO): NO